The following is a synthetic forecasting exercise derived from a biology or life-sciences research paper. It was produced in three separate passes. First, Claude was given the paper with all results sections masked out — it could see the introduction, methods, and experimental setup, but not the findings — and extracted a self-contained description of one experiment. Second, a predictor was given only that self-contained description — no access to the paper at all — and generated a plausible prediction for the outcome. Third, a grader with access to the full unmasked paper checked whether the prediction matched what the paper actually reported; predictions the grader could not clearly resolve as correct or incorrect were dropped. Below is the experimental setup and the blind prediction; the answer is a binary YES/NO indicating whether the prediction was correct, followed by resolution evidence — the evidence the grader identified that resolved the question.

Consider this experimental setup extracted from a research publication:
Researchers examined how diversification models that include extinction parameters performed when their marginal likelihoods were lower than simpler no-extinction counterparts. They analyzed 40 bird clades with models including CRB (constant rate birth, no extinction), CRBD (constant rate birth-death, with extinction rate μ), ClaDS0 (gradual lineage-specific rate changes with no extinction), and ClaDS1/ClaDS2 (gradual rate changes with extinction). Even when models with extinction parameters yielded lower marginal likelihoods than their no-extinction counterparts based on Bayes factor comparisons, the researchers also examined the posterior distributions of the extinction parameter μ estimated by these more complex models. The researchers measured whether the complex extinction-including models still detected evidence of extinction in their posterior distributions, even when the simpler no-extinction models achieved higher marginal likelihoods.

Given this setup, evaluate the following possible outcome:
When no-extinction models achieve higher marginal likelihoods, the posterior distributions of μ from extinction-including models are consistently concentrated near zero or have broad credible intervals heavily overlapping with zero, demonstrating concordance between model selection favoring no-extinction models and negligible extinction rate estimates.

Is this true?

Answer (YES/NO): NO